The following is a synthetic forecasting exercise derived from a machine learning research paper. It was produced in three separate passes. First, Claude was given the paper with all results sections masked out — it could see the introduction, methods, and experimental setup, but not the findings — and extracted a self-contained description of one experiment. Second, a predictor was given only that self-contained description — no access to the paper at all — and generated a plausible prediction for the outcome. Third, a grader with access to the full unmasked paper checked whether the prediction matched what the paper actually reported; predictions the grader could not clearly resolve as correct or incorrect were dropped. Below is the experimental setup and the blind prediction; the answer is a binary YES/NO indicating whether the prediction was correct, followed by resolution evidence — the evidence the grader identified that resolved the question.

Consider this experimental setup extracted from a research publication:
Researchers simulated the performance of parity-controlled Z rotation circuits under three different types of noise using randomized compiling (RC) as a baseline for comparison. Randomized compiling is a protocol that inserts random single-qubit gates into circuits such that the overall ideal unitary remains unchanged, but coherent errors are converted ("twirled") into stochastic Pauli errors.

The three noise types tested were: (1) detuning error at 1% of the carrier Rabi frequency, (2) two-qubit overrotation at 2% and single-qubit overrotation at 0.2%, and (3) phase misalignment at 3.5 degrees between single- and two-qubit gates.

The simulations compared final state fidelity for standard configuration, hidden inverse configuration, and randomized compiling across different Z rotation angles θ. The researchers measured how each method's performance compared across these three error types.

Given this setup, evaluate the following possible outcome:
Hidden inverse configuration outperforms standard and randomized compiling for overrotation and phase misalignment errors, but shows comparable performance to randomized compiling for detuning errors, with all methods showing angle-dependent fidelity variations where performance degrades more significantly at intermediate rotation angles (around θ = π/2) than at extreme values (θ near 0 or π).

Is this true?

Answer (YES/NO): NO